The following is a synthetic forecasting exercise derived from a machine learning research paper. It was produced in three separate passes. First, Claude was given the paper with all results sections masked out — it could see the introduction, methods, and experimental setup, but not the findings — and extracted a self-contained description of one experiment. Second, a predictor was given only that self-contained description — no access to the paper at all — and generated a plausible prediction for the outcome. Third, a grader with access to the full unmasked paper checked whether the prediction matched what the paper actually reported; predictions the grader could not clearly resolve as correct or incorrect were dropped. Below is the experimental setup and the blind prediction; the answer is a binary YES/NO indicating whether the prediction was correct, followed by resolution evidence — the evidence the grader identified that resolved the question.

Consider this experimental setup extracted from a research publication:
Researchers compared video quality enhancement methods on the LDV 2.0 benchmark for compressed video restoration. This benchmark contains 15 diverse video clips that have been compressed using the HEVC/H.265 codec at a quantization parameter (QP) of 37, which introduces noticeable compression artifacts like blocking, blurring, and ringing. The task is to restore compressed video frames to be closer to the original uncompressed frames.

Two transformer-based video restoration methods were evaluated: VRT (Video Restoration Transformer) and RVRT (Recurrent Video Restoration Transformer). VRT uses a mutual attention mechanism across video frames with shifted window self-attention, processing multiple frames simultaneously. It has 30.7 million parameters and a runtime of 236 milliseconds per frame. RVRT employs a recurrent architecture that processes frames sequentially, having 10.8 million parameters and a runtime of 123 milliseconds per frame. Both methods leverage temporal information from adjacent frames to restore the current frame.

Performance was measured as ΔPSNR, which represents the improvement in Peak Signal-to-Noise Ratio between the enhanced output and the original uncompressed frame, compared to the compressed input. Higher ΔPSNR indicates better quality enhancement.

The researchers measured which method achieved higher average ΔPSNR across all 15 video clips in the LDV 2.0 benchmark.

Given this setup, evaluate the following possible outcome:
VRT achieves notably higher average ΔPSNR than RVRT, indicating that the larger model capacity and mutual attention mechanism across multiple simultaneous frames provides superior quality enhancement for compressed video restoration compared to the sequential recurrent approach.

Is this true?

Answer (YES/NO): NO